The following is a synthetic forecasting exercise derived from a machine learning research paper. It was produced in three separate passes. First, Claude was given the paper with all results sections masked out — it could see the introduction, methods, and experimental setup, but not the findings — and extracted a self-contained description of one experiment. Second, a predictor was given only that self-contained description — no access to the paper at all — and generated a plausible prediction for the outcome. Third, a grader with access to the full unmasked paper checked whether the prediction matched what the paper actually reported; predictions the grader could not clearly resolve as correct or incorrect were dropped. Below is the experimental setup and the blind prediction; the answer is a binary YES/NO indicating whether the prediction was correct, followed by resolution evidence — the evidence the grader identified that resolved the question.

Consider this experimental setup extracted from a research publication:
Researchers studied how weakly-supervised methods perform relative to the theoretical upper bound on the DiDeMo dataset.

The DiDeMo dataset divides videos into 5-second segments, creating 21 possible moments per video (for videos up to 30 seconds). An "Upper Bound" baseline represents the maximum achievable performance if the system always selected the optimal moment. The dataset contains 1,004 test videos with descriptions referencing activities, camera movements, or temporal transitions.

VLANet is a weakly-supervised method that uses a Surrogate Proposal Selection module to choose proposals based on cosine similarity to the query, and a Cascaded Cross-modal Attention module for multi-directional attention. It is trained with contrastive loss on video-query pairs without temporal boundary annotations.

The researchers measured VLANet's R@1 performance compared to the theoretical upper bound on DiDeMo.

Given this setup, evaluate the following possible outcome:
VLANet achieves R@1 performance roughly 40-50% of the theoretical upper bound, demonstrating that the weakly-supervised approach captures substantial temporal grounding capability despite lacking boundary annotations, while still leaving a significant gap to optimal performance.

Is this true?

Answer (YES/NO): NO